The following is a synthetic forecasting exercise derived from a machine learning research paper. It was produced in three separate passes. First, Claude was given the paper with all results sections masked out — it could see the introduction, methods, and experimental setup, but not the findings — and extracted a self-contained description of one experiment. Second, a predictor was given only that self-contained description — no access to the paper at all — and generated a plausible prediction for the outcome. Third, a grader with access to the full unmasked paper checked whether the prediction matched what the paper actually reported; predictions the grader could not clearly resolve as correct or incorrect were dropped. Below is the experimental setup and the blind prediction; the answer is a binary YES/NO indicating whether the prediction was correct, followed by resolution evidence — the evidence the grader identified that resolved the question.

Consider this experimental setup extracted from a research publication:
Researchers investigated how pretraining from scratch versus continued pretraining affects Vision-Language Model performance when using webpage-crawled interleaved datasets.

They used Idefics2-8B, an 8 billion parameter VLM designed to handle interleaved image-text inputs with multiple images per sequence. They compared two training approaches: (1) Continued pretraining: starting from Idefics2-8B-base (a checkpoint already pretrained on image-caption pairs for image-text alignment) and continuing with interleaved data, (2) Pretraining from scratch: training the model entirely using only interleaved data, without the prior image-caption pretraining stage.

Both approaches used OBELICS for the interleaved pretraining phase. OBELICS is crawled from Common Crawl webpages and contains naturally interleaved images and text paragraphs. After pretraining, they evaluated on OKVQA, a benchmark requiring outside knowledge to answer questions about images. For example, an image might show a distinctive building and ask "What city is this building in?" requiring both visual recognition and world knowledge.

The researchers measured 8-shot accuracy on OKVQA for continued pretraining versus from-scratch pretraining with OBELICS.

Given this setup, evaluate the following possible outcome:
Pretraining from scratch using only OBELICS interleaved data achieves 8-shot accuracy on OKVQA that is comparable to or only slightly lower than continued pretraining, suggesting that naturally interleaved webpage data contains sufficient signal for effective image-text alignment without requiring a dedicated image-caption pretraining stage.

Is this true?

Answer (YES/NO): NO